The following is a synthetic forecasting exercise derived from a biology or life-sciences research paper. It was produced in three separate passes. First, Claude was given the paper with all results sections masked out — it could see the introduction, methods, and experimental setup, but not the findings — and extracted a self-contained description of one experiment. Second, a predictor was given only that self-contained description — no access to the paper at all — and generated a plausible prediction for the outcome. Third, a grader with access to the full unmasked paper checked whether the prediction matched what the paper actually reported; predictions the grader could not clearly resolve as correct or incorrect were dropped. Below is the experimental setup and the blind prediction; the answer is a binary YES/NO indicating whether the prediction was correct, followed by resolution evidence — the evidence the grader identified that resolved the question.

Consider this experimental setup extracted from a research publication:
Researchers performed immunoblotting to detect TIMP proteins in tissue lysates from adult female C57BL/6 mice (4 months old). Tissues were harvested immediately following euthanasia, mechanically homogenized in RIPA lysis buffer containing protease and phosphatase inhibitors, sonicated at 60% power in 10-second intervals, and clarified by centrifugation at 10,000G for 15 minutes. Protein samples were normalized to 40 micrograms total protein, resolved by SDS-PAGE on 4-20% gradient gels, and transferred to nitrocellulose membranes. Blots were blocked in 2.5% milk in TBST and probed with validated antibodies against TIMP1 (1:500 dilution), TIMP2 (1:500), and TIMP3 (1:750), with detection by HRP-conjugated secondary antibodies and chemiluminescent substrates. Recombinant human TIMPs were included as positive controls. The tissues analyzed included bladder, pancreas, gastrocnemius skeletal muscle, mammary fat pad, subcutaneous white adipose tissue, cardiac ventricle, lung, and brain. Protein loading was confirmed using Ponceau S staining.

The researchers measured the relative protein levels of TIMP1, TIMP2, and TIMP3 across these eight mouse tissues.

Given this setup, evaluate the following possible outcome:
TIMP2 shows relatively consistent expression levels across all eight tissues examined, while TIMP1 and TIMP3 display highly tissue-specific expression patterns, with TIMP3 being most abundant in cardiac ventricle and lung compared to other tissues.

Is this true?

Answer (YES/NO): NO